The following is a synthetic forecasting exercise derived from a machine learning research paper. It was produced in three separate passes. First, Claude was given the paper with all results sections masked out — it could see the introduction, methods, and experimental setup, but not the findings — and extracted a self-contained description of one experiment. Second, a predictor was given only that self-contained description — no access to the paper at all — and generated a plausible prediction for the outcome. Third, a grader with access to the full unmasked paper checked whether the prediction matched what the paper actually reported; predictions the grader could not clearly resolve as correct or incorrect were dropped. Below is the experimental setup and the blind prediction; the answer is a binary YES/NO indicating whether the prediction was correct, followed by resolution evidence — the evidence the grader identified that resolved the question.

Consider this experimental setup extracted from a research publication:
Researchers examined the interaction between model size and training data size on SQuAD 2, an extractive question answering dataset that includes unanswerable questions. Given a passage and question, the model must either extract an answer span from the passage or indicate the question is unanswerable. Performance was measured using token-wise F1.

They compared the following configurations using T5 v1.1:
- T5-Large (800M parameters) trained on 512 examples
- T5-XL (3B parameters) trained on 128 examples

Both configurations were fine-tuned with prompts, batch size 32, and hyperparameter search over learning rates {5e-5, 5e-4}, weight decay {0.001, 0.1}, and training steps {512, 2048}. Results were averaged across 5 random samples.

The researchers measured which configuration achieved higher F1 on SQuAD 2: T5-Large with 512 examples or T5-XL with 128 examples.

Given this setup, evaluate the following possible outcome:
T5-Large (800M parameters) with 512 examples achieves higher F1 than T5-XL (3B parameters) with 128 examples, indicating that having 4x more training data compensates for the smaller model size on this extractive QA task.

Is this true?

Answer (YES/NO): NO